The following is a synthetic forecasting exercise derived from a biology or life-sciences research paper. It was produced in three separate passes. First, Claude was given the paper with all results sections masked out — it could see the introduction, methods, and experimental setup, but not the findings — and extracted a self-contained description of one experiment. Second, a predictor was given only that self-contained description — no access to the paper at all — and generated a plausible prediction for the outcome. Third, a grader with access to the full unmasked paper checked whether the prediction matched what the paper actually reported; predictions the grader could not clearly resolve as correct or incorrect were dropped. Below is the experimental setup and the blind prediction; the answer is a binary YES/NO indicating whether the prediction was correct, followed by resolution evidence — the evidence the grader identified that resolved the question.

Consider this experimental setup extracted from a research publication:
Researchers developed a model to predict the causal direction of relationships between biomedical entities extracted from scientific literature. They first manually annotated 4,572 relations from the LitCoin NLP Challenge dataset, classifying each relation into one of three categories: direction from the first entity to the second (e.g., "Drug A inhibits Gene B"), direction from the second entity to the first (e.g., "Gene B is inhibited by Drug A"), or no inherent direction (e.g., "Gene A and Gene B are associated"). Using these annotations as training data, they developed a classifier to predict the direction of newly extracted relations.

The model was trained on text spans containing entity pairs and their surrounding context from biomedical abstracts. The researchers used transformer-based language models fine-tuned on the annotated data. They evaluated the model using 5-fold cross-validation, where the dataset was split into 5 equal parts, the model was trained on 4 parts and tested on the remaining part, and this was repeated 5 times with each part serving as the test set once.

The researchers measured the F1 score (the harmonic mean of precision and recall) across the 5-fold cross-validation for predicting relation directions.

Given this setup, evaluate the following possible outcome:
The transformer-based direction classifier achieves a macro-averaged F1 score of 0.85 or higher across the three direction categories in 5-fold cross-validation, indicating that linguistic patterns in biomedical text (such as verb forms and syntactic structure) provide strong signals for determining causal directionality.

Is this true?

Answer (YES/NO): YES